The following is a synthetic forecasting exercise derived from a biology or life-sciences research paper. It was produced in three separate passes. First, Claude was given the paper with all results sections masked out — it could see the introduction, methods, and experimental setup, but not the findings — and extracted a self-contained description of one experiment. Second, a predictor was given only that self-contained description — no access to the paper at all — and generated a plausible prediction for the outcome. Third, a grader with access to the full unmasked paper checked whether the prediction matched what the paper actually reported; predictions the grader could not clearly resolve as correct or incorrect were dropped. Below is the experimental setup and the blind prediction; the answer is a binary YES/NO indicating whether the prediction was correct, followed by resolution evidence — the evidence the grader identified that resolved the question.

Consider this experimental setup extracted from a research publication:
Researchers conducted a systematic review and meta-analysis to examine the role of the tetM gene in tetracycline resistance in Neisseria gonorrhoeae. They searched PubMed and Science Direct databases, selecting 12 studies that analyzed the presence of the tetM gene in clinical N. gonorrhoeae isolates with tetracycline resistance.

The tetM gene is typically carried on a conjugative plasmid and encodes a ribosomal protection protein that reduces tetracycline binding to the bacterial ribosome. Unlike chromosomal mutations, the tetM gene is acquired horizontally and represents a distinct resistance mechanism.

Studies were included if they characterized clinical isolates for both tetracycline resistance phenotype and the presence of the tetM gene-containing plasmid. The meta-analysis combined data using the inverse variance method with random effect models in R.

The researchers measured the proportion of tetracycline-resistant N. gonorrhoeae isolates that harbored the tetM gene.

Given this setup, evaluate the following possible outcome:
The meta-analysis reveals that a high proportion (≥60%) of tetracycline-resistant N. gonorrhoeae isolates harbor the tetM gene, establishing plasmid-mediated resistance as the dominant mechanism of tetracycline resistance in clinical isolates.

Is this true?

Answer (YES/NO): YES